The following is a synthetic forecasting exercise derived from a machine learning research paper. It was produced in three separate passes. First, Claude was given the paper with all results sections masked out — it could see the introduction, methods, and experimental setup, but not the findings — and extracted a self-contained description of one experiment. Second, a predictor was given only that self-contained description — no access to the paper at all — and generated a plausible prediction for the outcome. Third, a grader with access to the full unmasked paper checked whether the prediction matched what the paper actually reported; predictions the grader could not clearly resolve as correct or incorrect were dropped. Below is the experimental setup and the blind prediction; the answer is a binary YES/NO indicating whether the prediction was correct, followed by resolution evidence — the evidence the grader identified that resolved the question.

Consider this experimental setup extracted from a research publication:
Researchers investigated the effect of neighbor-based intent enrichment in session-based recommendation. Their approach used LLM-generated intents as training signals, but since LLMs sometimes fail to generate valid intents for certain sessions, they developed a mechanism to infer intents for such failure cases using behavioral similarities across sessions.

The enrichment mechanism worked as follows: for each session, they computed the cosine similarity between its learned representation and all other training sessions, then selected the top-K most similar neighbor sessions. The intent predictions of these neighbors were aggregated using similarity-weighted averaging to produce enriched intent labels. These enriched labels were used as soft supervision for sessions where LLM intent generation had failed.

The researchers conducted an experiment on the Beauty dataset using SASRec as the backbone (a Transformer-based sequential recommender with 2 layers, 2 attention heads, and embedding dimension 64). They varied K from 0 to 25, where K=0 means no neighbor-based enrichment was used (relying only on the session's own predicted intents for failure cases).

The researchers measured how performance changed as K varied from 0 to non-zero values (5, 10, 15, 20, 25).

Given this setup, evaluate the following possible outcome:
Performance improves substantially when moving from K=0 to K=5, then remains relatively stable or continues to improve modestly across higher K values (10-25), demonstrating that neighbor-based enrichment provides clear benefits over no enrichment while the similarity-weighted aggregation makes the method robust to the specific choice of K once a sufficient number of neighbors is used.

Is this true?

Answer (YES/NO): YES